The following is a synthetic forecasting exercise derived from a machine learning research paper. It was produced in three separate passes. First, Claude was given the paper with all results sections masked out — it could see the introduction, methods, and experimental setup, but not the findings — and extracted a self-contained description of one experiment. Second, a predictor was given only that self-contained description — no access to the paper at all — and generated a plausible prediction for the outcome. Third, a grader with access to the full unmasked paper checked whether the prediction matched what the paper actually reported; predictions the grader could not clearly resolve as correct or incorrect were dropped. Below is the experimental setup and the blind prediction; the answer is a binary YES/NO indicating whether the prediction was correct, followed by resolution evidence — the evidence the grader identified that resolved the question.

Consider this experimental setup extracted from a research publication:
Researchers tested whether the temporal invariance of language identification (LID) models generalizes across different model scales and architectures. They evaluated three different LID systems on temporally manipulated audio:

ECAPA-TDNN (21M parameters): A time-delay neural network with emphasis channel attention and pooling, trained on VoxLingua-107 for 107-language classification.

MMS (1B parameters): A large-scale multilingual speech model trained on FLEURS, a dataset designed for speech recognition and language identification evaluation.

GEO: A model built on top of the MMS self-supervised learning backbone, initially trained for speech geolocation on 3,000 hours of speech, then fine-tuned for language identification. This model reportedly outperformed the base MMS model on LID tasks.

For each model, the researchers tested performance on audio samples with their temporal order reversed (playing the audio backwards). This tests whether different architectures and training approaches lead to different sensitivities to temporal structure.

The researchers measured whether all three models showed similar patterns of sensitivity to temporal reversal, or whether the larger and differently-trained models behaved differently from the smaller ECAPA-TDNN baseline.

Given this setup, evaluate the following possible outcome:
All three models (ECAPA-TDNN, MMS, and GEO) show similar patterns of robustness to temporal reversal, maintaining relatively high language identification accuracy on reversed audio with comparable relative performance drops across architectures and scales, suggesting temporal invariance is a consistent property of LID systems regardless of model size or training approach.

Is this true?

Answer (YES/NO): NO